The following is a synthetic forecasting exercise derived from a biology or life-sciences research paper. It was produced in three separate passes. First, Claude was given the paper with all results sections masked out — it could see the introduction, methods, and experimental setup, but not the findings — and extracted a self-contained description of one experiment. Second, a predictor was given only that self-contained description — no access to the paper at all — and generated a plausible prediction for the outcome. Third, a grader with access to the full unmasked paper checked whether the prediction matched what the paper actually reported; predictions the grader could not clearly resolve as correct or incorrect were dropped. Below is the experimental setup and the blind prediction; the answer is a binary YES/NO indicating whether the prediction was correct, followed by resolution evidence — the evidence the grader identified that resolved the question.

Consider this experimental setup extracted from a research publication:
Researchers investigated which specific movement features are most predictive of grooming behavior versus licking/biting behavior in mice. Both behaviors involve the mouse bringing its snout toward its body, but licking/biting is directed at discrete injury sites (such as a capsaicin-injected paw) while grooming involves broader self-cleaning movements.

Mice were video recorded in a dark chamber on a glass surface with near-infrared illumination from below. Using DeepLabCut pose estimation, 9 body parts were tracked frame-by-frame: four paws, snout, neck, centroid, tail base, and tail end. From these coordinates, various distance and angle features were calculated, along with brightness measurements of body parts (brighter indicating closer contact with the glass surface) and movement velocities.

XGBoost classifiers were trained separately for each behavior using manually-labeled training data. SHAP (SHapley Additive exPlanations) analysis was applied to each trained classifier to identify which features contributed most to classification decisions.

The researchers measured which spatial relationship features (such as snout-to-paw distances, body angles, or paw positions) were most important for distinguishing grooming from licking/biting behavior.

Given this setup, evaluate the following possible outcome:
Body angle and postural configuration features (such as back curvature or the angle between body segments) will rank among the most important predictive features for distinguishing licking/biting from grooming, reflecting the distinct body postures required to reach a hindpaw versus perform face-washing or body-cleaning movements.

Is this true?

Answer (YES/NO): NO